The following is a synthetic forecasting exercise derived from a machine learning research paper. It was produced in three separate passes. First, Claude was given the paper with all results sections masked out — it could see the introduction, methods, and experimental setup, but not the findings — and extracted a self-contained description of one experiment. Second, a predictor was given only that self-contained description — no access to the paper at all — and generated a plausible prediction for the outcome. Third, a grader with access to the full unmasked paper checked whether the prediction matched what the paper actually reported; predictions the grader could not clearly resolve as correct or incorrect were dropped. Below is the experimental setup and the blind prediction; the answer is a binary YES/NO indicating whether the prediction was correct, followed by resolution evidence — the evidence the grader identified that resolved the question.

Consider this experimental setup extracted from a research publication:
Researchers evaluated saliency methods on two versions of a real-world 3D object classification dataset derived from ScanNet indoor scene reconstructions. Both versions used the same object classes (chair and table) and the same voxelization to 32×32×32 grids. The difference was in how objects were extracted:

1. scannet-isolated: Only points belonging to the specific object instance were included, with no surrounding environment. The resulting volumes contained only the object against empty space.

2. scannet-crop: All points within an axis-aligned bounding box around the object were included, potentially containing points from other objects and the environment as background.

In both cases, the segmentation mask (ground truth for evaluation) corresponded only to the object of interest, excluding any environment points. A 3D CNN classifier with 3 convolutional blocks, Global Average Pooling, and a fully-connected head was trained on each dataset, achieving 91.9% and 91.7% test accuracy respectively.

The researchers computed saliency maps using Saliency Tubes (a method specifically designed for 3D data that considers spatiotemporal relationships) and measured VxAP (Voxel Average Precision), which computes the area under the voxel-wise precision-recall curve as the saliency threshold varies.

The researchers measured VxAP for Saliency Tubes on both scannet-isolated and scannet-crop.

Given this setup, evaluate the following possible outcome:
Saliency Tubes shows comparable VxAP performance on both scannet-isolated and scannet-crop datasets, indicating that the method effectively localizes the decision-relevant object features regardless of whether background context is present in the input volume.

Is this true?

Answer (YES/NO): NO